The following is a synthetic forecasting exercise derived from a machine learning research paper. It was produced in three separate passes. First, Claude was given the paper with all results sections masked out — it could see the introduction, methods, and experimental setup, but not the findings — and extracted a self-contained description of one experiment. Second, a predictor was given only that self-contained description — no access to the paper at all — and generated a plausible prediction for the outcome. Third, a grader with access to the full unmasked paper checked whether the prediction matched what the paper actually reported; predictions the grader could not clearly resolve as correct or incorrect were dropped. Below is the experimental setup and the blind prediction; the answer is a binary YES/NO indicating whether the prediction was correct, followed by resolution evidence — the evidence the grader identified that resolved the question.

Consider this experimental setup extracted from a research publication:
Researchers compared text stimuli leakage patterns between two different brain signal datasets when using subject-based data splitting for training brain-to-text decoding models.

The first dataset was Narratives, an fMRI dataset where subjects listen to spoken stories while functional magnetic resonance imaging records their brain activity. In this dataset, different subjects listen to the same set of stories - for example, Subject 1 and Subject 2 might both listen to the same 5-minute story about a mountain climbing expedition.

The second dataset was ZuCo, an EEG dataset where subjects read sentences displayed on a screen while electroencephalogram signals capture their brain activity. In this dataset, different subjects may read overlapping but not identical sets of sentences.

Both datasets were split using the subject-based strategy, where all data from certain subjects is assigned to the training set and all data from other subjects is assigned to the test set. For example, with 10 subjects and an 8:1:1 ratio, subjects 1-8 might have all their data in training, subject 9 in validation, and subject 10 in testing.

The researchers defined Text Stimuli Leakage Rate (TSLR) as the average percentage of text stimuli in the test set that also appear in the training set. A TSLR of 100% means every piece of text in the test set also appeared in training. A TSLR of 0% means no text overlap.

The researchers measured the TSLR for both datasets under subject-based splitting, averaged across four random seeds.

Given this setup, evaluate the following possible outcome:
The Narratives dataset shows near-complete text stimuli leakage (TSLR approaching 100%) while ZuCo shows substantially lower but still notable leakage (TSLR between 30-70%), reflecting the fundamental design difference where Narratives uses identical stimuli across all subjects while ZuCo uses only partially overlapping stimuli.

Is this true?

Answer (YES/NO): NO